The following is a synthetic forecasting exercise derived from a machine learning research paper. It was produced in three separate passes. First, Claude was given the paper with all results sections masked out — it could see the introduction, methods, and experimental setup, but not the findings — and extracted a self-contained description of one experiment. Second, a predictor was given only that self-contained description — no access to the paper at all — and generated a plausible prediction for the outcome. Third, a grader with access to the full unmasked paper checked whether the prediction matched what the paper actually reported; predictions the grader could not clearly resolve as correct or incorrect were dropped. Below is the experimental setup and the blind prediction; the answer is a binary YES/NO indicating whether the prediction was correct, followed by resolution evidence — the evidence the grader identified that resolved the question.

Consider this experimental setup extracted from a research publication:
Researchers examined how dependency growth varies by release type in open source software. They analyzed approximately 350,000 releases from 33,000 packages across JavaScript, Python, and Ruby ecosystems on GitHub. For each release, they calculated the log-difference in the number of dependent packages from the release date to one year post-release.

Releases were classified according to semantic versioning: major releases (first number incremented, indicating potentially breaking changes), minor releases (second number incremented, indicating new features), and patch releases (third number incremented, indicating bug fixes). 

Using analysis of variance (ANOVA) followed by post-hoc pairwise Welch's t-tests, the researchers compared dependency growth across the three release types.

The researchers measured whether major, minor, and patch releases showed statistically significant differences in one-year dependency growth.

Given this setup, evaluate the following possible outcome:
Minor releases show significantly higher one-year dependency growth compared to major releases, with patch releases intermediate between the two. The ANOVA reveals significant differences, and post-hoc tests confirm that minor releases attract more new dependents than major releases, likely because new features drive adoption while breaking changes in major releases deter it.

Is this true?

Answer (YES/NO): NO